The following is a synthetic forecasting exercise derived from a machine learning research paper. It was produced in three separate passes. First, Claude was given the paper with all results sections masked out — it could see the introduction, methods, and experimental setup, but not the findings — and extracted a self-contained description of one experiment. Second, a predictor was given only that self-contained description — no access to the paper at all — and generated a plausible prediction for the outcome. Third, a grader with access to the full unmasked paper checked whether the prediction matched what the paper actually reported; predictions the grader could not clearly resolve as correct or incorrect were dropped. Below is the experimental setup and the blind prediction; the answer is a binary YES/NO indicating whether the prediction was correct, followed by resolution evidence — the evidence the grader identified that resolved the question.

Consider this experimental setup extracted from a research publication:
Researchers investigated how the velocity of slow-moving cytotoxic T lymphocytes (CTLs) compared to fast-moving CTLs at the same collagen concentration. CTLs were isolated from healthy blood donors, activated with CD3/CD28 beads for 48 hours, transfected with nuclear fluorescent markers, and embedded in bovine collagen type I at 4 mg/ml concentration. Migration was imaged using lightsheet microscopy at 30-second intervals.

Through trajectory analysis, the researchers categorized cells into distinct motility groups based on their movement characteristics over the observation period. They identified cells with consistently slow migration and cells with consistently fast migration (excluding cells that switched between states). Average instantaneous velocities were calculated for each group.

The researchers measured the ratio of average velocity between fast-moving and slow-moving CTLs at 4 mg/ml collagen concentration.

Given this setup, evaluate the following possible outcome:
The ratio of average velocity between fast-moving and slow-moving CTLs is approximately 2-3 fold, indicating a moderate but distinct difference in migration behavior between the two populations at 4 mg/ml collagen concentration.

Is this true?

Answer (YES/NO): NO